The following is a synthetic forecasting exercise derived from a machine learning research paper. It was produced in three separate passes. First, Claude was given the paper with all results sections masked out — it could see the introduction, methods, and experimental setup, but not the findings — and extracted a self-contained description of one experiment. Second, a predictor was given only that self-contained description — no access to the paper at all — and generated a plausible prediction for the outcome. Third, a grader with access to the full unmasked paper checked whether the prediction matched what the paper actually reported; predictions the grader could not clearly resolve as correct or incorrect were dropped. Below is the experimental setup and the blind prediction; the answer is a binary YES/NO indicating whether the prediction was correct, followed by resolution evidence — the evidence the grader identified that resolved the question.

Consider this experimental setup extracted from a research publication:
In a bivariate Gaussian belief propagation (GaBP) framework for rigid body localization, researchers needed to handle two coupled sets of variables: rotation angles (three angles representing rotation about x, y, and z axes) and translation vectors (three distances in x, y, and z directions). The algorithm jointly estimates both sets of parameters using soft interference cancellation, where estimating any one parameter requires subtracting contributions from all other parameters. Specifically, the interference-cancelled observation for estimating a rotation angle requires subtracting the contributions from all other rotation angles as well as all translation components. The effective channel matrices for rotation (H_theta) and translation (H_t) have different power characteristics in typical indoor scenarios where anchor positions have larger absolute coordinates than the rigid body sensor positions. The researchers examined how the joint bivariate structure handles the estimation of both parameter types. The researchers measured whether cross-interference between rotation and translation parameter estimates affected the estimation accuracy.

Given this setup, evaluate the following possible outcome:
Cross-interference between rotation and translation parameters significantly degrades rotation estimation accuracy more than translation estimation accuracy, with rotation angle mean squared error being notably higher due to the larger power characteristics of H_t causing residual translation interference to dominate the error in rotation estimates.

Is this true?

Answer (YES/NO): YES